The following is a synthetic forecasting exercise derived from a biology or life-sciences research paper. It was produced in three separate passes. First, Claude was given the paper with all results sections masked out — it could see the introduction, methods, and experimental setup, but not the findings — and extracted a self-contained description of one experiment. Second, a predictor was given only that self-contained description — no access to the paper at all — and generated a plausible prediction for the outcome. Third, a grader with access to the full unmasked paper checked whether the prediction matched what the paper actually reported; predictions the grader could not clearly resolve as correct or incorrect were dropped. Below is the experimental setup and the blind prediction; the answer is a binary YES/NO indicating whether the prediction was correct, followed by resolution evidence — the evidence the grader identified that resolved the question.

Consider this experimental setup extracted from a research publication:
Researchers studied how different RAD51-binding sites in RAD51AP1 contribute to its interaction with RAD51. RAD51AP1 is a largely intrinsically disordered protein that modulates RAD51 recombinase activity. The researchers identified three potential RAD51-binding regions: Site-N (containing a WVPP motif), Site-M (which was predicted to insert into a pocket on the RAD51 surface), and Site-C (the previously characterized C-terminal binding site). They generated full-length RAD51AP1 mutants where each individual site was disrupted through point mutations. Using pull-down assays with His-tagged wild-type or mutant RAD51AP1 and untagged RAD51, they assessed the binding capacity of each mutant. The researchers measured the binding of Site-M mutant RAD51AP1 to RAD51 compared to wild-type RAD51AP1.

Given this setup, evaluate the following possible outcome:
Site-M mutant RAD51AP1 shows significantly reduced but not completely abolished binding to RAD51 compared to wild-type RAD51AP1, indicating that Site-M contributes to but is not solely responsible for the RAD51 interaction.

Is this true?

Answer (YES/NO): NO